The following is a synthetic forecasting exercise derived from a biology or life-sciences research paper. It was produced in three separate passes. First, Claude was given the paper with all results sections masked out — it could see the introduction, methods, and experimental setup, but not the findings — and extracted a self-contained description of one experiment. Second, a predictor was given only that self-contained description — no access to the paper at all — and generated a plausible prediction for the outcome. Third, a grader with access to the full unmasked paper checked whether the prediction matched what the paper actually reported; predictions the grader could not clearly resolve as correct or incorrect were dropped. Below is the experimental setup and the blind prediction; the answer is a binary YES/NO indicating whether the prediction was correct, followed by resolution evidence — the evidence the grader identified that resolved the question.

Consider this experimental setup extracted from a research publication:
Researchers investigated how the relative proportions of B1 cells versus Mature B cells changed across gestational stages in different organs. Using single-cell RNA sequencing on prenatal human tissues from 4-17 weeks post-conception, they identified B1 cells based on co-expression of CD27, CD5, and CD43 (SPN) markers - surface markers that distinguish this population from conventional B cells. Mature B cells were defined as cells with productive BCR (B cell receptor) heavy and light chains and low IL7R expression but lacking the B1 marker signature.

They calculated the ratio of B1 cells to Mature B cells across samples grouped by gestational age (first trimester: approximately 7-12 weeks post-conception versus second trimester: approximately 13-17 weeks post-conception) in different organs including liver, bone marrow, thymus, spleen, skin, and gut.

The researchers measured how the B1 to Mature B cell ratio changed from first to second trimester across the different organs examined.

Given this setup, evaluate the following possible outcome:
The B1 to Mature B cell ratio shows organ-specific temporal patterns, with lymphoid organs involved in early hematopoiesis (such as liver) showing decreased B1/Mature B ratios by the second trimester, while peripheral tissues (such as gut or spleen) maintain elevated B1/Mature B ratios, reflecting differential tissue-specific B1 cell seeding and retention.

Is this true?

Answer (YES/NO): NO